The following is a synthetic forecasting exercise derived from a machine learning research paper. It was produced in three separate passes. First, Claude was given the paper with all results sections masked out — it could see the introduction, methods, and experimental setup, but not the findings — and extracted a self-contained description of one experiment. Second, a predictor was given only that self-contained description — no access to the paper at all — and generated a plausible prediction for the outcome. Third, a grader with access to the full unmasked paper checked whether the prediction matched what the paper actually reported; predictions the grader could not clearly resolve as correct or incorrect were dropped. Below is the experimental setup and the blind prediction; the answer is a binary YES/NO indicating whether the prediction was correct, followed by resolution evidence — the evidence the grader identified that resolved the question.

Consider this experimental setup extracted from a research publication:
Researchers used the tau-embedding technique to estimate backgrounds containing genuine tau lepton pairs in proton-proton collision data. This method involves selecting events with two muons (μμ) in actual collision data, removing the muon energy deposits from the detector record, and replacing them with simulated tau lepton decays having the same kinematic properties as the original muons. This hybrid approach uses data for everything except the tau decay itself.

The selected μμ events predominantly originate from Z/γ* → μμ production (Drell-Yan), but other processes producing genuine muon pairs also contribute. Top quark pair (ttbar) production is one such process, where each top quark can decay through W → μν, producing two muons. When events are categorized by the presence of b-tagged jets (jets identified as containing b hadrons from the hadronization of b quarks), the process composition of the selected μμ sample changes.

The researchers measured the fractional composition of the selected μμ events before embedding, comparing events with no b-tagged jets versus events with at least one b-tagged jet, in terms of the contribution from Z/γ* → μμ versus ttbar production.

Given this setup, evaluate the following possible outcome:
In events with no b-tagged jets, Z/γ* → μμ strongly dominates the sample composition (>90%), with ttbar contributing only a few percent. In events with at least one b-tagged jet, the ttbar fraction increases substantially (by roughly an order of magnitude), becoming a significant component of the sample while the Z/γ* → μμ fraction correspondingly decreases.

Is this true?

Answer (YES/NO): YES